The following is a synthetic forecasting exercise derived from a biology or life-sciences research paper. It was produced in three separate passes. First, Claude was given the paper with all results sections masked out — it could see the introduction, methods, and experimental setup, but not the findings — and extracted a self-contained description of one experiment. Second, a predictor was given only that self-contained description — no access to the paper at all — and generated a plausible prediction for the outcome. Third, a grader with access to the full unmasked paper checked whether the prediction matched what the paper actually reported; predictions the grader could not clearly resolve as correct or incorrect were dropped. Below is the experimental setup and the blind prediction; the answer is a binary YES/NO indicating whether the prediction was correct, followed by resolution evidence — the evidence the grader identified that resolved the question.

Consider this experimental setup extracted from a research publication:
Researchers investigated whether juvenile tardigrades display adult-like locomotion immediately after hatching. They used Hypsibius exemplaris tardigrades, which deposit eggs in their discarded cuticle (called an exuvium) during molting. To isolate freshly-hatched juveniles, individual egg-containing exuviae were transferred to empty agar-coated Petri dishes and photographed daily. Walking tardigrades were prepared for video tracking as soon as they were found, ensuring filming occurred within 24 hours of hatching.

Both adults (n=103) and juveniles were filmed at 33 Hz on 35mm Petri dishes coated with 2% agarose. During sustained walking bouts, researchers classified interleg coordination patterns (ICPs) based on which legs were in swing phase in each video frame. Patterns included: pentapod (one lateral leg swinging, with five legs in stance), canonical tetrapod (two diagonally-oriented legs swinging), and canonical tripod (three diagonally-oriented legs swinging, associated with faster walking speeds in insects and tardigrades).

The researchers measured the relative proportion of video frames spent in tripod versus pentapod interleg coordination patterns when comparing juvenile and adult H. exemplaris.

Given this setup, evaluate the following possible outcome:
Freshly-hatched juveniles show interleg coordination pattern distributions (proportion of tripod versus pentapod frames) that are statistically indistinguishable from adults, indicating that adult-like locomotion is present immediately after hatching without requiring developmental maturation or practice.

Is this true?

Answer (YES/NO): NO